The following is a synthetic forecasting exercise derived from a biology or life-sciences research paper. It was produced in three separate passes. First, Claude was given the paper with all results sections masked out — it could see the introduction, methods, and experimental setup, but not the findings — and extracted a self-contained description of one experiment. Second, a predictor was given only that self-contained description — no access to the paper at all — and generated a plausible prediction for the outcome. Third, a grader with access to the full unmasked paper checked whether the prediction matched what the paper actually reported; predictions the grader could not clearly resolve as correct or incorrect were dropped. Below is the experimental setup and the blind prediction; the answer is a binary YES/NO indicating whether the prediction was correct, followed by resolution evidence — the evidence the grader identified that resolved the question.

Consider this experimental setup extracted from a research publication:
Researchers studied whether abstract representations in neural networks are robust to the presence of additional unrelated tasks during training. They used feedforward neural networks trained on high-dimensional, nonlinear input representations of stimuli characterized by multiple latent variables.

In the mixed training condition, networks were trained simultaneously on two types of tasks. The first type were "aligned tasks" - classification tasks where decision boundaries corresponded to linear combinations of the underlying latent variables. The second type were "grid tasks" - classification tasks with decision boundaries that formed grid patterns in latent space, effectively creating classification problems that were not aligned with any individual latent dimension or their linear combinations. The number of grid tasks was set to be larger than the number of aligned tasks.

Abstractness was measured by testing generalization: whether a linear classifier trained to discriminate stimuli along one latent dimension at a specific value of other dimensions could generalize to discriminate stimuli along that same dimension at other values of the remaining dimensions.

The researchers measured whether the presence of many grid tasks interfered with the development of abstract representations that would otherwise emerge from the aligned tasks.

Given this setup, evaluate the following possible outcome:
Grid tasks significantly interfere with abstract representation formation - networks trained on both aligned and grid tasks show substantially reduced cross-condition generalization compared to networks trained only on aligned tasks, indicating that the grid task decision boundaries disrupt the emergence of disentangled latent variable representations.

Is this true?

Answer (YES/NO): NO